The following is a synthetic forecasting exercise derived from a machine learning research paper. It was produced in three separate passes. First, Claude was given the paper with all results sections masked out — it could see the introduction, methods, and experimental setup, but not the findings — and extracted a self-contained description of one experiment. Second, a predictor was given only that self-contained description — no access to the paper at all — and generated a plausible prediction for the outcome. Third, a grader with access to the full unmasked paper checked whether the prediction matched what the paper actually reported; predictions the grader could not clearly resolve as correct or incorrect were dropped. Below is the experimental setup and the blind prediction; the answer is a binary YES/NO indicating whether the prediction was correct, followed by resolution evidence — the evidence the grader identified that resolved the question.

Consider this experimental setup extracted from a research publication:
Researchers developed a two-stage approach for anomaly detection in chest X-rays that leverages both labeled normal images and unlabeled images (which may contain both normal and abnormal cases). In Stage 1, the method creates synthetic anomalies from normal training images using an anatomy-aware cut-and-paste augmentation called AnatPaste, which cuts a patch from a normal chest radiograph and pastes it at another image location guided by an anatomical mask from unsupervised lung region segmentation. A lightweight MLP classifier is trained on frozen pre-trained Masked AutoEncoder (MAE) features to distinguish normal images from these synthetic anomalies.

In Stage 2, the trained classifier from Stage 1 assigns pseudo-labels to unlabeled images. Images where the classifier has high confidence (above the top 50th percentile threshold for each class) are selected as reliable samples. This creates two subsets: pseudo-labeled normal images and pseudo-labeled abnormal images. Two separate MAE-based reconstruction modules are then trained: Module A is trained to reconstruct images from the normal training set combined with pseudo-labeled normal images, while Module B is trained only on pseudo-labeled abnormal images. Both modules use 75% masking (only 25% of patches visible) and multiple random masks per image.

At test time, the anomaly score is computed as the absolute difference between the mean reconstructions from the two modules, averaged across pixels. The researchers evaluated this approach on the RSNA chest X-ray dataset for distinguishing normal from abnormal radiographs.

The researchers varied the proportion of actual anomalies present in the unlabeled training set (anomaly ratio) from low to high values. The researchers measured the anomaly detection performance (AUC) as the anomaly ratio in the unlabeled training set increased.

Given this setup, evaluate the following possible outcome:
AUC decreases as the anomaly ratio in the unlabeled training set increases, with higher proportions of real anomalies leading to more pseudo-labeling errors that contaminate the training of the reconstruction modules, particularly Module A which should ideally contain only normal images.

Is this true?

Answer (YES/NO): NO